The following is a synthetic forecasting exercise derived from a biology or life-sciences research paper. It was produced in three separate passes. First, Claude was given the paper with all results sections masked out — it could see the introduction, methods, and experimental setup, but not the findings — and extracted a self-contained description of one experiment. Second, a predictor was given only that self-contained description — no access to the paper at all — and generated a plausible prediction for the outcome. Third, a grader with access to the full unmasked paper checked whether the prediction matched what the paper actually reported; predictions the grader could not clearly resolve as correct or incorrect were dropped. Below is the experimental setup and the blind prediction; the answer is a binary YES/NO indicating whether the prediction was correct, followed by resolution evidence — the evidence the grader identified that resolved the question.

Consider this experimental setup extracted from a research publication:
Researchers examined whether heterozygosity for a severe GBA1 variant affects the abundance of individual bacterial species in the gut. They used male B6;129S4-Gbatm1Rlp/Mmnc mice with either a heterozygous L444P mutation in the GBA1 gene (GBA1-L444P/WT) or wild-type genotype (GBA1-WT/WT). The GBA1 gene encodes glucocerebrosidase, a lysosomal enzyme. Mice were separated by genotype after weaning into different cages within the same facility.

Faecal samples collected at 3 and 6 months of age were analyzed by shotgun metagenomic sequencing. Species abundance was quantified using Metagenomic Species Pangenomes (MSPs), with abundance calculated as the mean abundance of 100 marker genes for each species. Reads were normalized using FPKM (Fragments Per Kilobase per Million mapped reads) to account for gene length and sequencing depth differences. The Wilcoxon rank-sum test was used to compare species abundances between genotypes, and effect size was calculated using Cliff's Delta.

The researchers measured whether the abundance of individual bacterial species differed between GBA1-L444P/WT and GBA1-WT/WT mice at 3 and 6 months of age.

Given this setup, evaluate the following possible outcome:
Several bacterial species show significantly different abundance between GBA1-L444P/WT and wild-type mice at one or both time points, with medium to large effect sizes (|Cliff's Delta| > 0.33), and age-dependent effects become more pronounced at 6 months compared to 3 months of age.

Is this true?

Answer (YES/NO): NO